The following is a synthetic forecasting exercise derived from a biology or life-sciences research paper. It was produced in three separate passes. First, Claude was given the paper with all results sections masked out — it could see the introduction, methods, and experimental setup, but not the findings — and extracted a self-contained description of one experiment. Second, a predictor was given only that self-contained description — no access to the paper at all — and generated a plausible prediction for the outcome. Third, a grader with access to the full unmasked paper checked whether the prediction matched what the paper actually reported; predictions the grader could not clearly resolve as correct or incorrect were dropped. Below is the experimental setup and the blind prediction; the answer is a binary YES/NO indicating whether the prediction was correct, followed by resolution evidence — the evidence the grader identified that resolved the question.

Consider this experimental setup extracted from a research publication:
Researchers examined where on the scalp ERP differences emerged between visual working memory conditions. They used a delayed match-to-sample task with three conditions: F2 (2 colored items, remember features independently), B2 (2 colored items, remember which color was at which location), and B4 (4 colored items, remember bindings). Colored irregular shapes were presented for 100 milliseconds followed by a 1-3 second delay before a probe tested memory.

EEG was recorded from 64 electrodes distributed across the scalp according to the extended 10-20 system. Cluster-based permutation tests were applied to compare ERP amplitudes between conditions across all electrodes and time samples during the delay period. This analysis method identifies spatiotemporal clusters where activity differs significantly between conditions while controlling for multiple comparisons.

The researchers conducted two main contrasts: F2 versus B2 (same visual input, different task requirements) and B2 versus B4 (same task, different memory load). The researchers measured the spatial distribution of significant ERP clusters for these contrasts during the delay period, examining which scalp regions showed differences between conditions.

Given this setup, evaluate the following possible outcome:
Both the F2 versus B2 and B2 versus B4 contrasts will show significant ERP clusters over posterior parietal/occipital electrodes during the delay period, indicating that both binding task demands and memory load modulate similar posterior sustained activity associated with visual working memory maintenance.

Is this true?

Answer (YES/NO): NO